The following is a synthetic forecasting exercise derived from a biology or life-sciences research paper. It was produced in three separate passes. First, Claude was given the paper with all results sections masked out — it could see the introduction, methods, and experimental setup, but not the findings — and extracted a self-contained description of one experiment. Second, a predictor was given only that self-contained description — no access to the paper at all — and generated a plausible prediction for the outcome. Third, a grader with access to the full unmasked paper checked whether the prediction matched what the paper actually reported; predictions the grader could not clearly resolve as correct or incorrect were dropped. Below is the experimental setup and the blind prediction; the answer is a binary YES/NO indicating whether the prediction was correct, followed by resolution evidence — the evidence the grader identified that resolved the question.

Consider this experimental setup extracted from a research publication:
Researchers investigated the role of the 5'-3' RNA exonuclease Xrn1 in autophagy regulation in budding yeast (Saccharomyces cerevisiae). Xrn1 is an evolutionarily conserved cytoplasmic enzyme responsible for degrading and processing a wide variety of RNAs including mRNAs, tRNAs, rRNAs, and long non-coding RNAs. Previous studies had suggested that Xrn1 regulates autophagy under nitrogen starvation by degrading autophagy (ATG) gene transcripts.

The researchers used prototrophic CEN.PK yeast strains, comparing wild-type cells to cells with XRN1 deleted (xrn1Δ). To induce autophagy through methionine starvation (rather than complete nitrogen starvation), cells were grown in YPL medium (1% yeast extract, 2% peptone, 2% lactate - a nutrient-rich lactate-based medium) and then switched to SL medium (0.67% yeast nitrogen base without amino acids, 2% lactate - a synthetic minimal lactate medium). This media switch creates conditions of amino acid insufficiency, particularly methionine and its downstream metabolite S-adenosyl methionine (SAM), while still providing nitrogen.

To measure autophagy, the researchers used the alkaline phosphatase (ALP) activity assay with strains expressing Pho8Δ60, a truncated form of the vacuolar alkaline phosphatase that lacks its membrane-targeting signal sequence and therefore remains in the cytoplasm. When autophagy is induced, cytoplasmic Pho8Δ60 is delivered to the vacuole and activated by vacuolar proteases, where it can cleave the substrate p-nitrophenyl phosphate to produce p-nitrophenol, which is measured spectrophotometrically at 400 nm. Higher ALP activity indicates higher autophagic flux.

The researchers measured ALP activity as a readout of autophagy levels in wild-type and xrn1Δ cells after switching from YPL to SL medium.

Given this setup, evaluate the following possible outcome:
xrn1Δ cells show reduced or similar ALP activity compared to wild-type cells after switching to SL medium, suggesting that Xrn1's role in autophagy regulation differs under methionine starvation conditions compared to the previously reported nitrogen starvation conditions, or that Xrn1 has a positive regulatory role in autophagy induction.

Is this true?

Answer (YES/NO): NO